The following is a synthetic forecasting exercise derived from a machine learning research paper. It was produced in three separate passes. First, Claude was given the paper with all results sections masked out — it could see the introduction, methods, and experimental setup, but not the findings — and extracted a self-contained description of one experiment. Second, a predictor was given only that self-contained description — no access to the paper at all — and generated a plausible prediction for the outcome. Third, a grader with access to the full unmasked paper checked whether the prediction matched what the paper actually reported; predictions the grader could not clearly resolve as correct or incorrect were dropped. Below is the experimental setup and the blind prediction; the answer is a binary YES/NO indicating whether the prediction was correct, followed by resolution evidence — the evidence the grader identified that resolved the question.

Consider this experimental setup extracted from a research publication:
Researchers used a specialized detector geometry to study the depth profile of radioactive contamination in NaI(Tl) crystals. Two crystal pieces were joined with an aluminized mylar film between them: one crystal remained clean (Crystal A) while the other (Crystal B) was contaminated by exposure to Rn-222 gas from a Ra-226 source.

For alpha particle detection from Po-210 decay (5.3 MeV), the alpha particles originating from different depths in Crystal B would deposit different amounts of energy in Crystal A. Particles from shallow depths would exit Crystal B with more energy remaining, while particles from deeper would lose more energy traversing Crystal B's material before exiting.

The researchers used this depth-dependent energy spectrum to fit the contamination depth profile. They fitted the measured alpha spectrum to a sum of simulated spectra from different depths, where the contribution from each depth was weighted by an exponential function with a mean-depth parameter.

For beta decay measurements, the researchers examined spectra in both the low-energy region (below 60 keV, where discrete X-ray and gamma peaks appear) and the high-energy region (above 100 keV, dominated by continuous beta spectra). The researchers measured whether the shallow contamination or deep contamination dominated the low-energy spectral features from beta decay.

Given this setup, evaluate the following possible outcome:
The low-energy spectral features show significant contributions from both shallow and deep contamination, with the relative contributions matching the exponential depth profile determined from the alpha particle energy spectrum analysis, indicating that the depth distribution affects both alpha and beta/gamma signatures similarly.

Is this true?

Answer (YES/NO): NO